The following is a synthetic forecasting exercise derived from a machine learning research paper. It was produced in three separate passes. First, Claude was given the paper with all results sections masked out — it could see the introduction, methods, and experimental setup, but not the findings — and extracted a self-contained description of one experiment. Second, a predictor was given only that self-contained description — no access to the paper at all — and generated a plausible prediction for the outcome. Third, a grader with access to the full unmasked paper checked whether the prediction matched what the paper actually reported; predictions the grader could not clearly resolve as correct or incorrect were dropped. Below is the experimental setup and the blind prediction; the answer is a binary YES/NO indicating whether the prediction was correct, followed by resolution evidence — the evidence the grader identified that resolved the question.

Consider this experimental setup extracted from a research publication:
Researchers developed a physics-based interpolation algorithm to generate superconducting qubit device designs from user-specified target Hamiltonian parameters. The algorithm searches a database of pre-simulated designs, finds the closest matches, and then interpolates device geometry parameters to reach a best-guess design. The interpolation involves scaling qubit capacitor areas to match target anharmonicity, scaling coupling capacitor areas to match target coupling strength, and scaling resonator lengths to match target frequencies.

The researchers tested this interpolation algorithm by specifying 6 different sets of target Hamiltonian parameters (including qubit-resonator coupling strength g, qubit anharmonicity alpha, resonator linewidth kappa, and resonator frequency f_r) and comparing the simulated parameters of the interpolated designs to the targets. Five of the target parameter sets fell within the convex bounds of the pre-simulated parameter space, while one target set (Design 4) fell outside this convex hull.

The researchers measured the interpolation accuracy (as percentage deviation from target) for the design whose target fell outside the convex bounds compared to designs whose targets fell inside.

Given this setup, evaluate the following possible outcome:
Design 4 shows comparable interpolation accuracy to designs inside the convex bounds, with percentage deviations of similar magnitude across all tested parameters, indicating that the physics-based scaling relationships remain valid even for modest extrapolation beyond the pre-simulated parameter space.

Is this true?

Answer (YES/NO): NO